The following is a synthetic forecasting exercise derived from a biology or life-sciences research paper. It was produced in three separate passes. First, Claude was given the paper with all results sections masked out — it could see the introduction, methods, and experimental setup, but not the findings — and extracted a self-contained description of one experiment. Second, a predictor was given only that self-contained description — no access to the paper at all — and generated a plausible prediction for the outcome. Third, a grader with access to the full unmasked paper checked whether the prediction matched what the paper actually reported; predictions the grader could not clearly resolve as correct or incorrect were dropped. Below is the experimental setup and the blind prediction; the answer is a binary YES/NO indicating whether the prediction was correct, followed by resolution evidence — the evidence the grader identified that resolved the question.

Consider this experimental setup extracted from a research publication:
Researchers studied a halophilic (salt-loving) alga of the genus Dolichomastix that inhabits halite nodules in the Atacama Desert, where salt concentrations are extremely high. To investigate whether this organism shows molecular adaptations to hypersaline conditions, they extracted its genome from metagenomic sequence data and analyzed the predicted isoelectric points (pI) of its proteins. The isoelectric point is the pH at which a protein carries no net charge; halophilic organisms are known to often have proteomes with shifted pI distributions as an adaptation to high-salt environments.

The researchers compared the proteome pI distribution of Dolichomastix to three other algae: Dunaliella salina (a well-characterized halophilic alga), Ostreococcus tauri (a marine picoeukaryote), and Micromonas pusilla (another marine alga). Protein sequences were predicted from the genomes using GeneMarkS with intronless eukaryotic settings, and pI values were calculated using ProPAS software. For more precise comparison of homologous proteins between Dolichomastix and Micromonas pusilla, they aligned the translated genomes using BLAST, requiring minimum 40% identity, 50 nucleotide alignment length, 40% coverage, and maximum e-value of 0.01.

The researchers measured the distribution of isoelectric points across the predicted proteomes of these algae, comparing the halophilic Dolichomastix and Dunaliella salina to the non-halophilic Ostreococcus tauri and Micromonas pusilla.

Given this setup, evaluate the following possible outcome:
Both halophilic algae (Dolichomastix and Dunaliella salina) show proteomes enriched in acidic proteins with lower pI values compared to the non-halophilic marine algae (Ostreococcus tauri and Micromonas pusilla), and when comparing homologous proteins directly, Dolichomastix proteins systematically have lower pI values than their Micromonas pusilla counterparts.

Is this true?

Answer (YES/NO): NO